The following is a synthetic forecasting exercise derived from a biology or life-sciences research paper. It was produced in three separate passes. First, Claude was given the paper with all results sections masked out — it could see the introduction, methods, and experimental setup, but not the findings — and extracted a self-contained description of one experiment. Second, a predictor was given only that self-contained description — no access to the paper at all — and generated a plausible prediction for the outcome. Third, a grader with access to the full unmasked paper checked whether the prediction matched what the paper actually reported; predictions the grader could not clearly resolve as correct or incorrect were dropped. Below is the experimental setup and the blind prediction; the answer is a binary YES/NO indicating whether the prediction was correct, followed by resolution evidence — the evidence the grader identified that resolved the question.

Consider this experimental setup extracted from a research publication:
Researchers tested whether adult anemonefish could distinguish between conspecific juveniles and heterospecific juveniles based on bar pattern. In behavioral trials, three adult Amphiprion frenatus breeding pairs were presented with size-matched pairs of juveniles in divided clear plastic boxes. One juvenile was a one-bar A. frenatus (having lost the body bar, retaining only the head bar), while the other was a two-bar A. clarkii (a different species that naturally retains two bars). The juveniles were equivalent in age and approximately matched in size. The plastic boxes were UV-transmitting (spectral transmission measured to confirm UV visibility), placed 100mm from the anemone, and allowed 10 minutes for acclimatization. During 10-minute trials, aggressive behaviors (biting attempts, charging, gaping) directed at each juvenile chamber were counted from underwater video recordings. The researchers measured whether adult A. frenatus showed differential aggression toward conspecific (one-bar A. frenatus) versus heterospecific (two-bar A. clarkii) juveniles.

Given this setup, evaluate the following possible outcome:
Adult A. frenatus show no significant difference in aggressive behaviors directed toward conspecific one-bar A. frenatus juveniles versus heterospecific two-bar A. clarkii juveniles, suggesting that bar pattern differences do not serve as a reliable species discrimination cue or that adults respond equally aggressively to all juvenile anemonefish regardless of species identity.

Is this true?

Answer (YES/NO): NO